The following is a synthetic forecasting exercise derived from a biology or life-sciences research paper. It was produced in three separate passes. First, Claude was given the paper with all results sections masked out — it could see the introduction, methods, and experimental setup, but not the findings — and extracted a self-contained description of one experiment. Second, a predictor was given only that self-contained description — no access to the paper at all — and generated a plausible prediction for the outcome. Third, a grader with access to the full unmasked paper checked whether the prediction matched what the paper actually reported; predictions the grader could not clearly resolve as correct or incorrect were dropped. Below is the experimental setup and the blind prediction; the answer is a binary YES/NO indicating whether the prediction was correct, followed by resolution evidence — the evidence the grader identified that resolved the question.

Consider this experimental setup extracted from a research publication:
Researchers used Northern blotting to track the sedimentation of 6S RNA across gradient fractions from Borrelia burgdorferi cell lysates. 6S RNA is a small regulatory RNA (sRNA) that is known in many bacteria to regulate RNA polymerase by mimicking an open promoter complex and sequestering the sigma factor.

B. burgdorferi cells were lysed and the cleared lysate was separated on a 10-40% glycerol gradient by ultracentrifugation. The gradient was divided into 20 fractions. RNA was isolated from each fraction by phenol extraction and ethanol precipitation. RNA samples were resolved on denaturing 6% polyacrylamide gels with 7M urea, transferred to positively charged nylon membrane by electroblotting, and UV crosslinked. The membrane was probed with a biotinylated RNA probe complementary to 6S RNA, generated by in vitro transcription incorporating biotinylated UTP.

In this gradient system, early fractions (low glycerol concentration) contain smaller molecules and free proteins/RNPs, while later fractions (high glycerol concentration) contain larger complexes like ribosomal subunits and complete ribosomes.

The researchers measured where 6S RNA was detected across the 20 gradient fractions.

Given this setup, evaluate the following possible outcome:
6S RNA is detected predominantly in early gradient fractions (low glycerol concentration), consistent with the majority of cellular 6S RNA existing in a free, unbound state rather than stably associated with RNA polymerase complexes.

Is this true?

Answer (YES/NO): NO